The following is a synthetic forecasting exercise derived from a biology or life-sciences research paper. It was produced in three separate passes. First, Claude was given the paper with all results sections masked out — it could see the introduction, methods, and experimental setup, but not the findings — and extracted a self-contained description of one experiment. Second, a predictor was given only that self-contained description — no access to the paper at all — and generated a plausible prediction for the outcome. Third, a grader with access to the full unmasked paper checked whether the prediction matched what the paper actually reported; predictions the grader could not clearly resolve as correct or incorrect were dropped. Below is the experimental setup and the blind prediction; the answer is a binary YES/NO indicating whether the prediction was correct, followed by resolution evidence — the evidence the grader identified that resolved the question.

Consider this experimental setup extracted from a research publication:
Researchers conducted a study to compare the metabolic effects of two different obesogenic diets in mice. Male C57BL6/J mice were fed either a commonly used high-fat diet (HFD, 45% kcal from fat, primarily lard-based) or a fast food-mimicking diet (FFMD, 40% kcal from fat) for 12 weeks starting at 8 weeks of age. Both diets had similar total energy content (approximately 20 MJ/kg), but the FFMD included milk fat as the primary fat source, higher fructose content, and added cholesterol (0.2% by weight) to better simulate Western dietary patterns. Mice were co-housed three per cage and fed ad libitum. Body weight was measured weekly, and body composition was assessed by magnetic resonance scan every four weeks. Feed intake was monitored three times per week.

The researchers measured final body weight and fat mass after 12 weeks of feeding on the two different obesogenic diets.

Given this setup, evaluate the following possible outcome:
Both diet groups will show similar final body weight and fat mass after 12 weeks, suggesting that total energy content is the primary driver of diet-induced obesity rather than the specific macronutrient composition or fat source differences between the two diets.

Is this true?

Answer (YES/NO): NO